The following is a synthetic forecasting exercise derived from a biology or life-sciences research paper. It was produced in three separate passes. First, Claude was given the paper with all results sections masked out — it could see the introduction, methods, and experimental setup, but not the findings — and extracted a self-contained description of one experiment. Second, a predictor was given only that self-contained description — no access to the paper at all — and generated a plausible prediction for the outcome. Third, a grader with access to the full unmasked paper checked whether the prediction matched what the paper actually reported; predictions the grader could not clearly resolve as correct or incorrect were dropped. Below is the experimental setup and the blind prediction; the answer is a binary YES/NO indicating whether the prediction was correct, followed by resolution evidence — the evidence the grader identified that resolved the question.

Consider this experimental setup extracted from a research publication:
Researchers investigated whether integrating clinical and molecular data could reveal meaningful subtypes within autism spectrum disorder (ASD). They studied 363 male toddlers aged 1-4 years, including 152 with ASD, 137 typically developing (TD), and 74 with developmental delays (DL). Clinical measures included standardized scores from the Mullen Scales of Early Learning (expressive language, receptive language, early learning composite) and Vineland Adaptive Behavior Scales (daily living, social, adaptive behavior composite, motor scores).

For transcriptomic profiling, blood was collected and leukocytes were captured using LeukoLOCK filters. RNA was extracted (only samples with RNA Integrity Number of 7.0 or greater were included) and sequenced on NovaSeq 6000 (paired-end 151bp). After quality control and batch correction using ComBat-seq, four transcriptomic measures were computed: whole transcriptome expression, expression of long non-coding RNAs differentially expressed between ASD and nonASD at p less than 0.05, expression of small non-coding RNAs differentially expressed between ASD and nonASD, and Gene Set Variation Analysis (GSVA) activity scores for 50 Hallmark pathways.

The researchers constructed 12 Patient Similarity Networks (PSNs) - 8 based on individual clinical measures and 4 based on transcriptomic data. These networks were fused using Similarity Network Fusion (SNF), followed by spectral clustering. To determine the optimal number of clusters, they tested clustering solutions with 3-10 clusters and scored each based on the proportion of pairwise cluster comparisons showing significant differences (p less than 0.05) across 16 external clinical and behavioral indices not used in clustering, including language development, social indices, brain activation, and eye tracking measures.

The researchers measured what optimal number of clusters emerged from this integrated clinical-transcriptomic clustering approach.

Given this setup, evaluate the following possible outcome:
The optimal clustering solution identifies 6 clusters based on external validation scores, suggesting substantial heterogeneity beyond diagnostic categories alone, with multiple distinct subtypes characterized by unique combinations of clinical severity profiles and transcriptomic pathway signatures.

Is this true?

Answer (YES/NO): NO